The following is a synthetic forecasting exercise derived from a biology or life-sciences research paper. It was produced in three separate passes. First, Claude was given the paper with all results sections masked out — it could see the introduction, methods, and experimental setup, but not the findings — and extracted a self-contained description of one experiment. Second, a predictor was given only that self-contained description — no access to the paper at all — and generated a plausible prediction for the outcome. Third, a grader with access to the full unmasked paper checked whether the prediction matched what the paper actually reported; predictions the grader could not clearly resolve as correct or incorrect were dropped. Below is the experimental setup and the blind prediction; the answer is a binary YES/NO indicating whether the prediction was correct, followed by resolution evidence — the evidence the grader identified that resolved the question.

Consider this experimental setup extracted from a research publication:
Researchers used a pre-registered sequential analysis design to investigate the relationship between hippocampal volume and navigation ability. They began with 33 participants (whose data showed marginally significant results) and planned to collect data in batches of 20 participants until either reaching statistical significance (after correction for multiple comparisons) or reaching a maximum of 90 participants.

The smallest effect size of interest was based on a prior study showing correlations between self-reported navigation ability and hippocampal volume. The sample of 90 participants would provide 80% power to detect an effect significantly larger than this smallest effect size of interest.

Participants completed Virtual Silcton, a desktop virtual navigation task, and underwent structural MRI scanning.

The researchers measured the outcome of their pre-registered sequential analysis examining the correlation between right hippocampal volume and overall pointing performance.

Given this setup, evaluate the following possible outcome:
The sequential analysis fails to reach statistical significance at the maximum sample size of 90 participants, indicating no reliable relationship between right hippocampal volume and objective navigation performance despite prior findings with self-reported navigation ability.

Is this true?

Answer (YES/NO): YES